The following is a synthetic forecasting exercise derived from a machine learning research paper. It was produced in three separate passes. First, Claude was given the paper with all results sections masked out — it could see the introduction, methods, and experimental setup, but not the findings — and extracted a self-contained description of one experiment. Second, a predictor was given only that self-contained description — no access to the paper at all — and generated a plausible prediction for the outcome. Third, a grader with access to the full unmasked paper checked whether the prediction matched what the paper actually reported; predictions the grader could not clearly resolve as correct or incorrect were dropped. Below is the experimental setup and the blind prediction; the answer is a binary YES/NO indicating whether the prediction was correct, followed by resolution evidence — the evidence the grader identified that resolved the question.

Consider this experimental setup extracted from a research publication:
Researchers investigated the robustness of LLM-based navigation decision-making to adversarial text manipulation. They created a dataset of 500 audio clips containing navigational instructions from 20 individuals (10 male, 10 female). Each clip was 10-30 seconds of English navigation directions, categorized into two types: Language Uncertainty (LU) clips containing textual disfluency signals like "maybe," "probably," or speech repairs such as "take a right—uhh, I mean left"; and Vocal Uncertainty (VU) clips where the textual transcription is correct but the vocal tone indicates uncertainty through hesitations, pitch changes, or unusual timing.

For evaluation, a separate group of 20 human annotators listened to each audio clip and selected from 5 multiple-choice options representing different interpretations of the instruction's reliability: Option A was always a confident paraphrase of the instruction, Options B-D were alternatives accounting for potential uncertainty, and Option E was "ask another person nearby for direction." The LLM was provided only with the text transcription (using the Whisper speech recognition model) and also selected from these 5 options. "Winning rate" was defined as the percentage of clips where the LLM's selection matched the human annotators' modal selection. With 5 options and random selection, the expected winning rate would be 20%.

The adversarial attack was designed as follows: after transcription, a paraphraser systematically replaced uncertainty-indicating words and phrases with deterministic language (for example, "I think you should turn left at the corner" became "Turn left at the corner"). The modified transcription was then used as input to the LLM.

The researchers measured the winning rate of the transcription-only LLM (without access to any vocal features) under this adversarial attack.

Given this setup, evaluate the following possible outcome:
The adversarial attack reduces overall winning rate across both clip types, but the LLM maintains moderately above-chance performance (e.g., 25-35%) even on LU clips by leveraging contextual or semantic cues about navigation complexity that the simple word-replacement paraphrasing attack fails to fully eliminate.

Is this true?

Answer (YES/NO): NO